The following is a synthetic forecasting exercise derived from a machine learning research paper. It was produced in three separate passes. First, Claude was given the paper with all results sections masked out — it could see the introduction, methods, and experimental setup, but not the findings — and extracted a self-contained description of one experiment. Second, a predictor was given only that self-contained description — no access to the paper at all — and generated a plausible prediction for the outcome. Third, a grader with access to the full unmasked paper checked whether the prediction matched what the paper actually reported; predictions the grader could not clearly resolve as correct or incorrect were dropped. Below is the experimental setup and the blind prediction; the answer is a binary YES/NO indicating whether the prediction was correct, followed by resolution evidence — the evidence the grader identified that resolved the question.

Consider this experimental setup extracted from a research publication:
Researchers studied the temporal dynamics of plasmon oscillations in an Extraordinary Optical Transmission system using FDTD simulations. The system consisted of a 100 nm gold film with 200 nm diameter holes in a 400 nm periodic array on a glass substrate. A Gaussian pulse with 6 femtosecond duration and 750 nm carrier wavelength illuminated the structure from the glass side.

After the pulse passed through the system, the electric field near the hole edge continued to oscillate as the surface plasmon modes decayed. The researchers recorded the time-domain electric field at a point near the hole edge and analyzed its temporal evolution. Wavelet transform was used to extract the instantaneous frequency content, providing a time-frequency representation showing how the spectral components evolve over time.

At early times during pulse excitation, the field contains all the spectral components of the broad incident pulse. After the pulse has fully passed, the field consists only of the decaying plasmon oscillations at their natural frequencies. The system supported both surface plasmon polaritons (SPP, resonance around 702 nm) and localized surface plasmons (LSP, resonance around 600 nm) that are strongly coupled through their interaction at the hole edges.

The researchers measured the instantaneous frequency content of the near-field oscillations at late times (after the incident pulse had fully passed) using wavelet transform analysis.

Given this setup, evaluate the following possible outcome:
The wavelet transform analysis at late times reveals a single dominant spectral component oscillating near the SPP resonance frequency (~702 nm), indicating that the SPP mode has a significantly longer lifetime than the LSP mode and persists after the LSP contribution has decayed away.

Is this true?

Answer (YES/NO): NO